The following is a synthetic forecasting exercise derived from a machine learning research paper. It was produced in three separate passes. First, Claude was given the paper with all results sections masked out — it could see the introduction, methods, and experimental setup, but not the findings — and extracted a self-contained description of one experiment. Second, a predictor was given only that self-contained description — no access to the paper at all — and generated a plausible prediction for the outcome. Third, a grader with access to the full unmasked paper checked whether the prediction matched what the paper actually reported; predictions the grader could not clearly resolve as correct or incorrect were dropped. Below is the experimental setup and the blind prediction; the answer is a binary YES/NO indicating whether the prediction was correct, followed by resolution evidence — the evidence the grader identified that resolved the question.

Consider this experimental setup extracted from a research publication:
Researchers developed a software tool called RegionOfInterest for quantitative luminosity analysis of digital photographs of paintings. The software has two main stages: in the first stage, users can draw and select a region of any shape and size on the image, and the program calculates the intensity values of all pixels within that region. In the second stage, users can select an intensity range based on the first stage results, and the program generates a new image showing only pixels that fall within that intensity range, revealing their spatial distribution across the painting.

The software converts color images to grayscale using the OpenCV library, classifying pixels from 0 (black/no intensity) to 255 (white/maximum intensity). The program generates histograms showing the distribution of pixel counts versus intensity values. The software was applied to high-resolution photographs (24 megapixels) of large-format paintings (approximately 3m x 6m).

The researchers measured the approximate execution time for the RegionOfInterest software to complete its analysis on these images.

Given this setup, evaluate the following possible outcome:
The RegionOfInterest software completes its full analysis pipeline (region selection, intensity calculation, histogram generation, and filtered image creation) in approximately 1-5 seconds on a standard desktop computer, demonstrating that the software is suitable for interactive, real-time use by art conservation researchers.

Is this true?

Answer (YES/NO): NO